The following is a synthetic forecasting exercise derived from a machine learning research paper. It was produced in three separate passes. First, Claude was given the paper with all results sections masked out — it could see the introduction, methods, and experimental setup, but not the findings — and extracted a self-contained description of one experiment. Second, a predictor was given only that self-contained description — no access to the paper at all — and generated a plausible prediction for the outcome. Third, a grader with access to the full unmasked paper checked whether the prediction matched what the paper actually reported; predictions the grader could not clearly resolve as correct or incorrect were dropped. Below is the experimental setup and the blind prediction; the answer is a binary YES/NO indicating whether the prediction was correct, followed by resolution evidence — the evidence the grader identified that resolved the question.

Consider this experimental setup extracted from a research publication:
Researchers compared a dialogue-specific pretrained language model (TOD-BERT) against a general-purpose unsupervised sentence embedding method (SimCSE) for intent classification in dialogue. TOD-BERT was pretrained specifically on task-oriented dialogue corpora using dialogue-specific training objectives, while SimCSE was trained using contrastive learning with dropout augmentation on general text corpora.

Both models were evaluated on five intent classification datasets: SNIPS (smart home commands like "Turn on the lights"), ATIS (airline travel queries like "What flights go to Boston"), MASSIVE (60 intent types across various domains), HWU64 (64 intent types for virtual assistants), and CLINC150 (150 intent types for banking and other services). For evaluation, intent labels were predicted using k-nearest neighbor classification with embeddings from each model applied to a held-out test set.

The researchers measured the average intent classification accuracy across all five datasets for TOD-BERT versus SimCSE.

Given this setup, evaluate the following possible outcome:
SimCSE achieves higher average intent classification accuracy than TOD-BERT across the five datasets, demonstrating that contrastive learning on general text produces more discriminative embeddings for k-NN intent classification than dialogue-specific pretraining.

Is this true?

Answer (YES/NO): YES